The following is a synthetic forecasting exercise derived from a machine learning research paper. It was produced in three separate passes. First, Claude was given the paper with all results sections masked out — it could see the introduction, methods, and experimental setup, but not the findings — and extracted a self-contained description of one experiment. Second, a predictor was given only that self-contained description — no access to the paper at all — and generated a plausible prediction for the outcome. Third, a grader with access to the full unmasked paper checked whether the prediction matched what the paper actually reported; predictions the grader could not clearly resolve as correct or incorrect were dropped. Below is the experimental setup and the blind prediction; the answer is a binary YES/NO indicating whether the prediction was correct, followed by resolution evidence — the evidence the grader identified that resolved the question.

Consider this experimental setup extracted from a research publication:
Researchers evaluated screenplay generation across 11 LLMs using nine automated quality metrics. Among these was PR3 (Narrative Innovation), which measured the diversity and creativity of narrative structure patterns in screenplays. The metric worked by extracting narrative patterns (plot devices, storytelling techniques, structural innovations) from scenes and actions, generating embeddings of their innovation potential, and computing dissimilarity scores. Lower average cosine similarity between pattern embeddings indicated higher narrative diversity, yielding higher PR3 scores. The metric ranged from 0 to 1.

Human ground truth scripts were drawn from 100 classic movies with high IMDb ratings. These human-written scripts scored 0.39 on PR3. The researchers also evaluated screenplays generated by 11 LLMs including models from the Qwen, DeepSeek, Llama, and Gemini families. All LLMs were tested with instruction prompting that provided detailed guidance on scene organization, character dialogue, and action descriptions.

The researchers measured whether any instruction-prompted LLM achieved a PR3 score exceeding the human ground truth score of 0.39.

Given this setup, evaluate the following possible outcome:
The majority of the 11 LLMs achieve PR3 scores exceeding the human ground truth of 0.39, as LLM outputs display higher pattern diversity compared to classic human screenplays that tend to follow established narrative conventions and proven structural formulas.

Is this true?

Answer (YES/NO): YES